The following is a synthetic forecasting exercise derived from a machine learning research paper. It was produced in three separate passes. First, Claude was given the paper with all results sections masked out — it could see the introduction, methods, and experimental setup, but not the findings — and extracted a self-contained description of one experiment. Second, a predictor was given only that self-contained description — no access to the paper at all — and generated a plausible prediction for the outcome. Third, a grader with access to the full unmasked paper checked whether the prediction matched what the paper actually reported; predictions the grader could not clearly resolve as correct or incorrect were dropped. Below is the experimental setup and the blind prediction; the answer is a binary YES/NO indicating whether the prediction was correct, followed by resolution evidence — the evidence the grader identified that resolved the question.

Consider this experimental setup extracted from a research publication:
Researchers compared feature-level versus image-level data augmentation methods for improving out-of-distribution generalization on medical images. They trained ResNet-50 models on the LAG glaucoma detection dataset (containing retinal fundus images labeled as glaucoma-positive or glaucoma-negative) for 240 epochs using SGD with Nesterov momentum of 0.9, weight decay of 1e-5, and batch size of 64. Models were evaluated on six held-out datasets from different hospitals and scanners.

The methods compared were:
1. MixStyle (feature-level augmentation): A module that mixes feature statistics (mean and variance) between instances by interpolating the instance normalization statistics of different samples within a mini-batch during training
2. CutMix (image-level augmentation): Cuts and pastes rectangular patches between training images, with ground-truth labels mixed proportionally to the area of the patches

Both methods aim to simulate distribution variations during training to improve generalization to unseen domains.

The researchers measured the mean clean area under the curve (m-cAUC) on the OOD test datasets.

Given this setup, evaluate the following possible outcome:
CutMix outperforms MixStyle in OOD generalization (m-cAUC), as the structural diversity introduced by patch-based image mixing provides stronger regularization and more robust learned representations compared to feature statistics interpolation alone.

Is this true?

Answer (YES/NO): YES